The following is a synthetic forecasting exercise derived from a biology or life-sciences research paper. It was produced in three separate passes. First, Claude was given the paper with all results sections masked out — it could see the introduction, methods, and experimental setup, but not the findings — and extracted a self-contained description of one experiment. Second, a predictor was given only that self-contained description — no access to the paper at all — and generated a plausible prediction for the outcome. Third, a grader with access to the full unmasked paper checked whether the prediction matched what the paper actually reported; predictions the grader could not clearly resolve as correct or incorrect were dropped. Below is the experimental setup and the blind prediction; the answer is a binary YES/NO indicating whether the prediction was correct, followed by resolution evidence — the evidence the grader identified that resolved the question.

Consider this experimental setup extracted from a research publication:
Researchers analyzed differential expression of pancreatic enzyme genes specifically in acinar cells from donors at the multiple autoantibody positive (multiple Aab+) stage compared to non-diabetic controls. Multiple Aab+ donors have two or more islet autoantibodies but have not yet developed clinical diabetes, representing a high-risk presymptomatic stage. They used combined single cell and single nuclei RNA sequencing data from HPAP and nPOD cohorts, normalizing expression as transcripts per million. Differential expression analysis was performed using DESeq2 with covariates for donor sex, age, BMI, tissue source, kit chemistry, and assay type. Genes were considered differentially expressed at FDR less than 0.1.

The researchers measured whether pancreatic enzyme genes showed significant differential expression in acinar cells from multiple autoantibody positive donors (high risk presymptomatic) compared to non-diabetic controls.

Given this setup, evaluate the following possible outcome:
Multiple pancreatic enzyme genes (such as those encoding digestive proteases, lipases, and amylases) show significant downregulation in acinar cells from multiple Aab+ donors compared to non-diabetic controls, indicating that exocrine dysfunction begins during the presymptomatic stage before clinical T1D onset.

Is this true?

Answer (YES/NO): NO